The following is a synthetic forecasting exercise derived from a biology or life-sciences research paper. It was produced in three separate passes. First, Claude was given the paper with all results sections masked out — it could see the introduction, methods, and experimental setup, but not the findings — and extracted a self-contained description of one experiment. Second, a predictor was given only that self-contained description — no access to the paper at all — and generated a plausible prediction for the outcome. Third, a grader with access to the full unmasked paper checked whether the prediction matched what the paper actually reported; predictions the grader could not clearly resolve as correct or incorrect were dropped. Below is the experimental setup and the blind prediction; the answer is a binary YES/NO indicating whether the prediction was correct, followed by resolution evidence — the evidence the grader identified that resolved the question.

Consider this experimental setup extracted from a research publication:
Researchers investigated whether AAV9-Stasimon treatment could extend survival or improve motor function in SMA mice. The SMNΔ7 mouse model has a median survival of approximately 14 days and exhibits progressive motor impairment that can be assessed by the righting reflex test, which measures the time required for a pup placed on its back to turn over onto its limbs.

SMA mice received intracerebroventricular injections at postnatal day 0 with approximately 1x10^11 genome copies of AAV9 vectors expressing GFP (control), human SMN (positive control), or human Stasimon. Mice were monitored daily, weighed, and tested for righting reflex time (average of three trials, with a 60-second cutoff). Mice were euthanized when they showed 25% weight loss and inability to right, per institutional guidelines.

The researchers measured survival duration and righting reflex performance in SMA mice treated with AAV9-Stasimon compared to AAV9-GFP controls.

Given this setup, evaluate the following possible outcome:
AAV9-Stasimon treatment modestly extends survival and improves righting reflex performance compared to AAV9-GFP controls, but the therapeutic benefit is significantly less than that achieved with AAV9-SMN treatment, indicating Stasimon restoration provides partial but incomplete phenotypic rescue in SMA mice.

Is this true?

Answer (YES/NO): NO